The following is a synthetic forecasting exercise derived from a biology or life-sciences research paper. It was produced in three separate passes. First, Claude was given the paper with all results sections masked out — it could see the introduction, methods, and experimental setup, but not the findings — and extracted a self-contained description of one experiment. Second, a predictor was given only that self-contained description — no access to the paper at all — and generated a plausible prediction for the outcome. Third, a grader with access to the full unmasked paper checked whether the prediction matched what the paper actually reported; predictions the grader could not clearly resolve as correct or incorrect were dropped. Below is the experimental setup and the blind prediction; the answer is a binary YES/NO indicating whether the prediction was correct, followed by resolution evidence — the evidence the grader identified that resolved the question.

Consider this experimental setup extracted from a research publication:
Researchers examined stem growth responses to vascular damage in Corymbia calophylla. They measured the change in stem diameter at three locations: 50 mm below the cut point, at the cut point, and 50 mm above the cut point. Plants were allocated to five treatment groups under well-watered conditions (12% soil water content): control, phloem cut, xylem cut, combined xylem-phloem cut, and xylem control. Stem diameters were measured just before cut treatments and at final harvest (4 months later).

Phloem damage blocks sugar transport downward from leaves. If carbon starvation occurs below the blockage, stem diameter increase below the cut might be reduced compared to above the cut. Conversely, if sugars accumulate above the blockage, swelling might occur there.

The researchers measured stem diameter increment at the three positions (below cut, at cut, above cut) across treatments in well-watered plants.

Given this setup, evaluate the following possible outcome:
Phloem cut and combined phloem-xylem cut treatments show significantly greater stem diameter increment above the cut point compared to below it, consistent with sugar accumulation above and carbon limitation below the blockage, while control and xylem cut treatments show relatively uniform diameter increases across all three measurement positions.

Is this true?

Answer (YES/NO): YES